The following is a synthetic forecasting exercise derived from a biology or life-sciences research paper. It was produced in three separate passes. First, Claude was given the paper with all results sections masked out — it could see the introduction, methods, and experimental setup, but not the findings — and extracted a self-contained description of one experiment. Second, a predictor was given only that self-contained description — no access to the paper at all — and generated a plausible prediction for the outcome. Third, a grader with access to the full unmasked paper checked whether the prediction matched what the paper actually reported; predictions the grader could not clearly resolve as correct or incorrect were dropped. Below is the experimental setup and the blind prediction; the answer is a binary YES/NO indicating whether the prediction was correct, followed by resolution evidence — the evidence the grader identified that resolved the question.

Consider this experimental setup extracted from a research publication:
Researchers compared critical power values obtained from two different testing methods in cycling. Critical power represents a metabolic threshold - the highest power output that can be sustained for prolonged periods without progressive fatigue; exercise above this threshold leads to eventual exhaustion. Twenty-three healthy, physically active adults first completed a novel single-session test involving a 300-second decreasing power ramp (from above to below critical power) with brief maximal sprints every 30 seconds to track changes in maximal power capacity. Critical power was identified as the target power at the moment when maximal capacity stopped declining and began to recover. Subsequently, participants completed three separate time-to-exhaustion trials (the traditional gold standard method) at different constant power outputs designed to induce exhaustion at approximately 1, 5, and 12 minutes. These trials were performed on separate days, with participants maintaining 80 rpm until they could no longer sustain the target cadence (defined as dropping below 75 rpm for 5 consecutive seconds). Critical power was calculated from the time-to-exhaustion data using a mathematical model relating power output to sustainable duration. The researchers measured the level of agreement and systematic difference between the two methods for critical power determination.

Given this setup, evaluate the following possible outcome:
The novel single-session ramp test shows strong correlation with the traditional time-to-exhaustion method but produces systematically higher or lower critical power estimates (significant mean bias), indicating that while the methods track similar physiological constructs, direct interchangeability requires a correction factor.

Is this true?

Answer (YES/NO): NO